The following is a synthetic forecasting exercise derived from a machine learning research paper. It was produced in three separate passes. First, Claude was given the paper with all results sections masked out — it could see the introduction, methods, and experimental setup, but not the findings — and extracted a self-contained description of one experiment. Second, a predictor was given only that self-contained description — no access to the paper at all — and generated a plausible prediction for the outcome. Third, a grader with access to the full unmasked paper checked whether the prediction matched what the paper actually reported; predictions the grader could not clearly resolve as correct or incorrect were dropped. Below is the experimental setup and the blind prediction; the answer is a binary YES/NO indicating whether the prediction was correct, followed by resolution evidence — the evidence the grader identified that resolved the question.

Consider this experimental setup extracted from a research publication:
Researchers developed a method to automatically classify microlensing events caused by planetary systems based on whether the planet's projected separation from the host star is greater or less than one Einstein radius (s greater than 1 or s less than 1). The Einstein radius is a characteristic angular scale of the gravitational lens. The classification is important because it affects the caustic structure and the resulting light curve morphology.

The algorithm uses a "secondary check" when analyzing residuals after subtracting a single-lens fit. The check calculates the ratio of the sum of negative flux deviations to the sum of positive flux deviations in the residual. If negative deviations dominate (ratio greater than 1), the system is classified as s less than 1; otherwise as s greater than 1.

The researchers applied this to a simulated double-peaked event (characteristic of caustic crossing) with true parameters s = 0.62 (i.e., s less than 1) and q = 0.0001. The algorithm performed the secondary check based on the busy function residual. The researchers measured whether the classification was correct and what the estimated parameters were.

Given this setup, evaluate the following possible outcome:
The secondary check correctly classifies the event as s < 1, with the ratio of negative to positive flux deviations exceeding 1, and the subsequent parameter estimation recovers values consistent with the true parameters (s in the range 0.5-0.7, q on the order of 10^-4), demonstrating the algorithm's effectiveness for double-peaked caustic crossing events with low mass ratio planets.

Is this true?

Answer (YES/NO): YES